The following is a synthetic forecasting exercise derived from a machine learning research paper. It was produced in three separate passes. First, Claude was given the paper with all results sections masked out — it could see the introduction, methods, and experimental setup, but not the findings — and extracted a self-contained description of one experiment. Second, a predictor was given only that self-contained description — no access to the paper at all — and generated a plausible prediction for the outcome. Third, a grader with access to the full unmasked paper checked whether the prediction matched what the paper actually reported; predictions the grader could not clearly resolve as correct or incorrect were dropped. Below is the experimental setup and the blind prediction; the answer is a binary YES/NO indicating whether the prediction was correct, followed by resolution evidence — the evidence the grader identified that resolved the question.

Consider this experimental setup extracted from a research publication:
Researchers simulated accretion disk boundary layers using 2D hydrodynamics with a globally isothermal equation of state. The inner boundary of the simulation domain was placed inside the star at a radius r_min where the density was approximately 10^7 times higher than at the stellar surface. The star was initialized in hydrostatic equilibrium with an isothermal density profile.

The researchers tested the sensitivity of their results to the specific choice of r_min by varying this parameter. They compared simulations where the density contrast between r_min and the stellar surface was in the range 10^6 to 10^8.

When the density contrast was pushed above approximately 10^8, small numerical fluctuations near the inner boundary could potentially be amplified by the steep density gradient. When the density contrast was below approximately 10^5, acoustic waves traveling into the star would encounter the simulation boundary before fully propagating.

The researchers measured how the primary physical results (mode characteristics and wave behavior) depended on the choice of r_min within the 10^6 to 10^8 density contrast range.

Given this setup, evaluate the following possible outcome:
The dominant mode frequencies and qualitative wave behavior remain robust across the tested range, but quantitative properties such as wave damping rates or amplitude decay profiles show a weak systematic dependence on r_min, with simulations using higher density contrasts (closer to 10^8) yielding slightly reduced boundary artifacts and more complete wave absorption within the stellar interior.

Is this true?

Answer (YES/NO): NO